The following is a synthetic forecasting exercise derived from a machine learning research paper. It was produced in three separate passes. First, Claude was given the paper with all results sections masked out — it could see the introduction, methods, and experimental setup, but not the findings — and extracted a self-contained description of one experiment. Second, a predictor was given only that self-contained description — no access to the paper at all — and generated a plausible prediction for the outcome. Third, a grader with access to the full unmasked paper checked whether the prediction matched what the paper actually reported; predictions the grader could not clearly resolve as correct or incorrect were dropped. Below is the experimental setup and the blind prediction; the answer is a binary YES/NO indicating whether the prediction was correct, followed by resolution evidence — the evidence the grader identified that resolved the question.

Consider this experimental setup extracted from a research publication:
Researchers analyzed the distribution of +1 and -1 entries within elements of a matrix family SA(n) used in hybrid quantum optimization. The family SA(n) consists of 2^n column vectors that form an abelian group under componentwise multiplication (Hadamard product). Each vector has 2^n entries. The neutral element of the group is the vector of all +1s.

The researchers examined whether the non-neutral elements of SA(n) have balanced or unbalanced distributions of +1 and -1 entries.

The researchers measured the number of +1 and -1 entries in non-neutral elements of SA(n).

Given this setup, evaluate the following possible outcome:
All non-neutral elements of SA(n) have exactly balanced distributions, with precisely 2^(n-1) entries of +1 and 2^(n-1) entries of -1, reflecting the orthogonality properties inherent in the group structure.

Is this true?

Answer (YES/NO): YES